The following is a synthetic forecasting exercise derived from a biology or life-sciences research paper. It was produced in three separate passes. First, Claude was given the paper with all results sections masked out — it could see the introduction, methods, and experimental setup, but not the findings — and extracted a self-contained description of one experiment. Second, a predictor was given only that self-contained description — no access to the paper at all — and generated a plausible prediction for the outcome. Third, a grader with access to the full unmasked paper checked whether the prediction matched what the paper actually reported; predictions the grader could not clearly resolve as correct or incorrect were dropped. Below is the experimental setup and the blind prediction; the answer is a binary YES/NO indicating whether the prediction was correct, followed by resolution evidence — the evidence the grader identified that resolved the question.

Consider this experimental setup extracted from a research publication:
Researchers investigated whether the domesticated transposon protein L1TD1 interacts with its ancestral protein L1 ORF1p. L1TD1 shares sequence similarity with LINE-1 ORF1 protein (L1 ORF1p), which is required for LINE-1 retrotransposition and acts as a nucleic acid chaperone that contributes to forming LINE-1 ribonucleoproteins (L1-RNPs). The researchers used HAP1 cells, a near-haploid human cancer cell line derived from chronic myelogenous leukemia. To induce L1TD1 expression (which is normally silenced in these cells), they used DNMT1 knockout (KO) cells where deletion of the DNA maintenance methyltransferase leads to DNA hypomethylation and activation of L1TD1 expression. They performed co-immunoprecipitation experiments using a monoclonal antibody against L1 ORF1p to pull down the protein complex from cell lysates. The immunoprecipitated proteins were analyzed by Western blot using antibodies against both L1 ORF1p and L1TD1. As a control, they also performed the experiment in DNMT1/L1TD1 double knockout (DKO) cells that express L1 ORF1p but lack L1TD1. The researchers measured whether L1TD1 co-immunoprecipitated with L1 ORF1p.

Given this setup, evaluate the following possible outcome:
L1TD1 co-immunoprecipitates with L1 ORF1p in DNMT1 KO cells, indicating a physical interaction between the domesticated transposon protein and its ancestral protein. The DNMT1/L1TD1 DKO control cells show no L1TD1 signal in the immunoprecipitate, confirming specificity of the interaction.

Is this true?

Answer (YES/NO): YES